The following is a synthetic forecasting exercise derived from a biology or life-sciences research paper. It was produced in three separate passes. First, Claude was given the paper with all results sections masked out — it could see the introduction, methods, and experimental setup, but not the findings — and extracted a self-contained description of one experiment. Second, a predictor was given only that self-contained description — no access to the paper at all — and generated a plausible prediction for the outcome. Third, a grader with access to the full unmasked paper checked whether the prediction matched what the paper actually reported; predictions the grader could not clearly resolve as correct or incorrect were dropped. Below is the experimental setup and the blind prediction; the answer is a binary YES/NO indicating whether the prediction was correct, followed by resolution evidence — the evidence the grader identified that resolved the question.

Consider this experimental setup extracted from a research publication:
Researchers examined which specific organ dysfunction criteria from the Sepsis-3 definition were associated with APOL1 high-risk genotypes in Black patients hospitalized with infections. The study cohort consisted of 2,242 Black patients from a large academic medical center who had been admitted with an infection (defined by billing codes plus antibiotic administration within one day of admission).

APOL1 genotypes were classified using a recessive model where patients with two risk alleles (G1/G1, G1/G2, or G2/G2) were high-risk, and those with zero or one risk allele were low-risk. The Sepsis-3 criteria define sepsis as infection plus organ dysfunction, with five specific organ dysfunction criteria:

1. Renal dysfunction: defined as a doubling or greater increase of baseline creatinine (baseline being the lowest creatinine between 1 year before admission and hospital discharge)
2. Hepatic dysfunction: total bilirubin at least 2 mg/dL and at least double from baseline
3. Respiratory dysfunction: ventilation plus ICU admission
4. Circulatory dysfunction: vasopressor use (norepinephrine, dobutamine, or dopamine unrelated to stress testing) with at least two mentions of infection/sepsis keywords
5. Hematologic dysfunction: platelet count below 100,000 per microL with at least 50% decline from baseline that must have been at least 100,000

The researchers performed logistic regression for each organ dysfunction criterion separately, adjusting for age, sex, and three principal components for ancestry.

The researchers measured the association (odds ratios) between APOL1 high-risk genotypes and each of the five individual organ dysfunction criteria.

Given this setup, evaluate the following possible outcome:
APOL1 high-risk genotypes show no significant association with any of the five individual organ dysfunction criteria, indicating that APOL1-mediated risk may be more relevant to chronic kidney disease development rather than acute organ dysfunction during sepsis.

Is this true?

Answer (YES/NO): NO